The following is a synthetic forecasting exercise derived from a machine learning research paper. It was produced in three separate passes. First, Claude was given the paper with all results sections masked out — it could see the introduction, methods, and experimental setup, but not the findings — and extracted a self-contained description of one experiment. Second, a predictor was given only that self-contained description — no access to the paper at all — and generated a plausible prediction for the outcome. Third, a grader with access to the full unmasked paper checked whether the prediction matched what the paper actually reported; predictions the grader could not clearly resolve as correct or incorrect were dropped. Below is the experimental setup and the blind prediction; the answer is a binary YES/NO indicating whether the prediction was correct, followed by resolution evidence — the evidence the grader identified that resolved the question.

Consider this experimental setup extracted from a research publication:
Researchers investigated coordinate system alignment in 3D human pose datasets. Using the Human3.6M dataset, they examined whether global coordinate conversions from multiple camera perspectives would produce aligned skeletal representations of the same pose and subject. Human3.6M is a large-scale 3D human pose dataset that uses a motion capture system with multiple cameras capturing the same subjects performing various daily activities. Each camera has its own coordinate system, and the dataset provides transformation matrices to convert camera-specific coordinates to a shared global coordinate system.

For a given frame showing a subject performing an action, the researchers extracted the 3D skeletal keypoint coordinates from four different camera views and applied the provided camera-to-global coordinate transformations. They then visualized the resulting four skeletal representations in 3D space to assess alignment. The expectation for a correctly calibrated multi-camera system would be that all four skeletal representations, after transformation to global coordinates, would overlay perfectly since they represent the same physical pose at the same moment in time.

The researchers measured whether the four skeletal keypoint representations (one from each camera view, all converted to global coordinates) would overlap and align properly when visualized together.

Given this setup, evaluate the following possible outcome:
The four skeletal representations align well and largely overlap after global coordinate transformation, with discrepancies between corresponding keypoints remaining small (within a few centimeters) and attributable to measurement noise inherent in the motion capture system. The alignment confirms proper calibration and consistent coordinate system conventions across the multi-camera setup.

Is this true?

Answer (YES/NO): NO